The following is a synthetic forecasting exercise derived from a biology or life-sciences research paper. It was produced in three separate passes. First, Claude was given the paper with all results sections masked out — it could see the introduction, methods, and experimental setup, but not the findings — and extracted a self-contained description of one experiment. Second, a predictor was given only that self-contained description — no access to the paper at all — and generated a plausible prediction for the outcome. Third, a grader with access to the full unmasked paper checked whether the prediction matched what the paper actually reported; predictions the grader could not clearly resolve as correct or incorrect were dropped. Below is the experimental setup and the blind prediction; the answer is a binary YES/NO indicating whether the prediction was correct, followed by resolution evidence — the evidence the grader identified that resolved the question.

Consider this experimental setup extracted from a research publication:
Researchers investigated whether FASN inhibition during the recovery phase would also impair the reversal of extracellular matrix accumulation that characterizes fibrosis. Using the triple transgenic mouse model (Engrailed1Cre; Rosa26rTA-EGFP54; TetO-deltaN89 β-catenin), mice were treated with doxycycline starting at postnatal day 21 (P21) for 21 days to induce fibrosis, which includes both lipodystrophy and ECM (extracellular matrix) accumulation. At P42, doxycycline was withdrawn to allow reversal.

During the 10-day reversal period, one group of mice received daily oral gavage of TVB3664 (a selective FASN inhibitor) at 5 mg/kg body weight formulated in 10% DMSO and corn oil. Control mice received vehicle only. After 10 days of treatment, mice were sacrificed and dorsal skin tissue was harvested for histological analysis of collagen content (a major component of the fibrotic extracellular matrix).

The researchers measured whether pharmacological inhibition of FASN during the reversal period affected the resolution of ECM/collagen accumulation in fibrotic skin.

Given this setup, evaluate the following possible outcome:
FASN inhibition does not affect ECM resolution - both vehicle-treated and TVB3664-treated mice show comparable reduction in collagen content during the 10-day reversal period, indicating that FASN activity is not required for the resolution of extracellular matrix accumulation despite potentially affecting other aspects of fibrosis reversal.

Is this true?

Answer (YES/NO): NO